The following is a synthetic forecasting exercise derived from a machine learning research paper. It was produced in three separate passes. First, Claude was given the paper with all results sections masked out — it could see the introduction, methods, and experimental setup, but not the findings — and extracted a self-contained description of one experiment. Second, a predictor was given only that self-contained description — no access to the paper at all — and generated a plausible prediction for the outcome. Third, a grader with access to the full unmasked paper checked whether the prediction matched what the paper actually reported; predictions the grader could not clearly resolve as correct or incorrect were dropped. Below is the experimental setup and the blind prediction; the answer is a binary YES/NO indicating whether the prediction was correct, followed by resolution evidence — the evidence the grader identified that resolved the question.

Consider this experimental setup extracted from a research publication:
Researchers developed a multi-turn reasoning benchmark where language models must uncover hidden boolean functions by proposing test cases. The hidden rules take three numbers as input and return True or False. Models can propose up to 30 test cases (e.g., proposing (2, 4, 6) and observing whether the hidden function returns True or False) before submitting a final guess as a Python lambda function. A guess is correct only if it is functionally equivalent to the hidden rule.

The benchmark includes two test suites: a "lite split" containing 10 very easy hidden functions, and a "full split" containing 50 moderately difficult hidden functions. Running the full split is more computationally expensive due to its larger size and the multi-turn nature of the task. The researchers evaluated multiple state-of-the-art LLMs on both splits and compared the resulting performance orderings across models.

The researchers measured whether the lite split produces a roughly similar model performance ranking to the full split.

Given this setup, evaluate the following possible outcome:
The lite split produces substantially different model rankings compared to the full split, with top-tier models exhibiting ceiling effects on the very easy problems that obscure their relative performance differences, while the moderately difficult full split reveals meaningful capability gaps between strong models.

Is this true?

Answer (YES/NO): NO